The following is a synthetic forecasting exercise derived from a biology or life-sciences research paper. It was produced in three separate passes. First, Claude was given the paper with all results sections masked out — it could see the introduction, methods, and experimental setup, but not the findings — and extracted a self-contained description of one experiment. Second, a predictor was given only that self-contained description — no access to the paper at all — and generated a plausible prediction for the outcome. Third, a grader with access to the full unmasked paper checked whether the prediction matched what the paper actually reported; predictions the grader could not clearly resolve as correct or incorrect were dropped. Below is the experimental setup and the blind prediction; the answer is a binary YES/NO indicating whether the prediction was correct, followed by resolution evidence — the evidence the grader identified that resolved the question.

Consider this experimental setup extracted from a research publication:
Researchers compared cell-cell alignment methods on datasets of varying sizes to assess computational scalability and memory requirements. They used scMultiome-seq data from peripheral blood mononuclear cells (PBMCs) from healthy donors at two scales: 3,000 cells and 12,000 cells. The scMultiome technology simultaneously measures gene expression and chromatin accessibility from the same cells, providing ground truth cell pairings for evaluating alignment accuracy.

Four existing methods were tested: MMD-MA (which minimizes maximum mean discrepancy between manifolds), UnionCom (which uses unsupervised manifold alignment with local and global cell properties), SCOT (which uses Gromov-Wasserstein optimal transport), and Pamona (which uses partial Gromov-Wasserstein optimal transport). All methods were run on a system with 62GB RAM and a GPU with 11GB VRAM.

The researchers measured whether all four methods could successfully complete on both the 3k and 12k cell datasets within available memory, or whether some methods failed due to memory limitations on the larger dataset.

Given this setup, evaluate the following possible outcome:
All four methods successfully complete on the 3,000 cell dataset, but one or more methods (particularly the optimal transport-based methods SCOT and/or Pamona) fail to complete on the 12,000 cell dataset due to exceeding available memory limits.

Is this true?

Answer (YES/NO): NO